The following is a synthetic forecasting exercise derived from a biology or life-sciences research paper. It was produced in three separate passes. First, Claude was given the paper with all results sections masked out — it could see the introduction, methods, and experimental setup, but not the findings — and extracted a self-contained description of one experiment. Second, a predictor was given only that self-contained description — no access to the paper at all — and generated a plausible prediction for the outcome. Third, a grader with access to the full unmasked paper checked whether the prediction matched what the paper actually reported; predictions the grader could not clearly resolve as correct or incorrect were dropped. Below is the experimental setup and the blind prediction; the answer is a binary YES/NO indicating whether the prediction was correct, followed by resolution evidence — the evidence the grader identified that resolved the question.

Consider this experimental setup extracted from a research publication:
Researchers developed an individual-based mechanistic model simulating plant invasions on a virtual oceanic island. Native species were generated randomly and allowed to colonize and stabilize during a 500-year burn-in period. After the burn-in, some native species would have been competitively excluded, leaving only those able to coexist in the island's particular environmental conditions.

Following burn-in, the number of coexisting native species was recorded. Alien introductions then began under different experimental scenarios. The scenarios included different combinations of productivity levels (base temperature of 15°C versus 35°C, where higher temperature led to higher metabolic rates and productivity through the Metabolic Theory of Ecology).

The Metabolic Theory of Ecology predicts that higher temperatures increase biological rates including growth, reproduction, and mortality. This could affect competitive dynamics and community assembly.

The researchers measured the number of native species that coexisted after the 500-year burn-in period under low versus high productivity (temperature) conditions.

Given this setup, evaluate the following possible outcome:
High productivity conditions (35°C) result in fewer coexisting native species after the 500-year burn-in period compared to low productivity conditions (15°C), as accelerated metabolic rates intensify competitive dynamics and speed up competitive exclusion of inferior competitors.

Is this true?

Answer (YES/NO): YES